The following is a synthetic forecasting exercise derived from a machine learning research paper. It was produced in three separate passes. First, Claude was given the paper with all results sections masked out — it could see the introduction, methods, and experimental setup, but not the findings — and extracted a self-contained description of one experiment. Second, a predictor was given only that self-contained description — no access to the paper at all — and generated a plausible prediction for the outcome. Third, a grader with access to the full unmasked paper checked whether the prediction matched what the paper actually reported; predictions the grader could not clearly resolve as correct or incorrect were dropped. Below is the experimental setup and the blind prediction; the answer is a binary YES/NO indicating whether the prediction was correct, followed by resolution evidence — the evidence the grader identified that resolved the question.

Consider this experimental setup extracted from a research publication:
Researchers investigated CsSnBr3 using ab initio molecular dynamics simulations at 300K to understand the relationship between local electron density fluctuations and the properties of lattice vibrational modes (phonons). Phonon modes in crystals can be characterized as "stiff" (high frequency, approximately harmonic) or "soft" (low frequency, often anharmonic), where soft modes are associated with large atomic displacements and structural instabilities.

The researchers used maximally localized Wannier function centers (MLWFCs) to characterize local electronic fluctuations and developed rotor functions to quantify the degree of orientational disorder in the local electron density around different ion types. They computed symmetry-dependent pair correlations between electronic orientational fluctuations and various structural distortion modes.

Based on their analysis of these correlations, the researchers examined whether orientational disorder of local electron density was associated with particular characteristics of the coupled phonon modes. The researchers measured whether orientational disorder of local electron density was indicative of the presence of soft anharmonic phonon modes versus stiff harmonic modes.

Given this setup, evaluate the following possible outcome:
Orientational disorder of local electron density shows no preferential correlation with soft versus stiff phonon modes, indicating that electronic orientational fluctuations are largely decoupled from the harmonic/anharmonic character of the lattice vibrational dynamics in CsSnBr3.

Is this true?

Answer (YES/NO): NO